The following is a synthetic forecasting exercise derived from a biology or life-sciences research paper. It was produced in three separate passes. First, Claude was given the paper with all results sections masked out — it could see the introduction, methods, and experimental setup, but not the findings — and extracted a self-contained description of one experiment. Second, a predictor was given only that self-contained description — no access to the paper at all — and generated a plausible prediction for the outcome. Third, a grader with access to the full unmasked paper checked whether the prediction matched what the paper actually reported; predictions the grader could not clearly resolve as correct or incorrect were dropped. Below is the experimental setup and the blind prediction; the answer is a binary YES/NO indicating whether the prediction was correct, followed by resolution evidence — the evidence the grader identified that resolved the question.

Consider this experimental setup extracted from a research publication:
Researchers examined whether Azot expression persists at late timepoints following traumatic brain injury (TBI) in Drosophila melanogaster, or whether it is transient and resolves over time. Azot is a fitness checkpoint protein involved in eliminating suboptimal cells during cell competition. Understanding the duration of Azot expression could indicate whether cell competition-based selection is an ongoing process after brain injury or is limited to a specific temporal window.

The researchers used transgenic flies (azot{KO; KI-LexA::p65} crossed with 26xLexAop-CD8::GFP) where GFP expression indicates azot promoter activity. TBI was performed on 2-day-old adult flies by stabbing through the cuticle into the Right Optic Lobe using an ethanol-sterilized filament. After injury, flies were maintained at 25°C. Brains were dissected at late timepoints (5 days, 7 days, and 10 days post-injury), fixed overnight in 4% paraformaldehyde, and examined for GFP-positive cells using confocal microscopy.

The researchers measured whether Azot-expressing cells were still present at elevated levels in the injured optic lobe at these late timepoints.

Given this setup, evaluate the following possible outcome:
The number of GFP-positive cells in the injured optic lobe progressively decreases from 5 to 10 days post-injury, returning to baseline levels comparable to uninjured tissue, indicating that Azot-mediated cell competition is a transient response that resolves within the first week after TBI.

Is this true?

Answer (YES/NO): NO